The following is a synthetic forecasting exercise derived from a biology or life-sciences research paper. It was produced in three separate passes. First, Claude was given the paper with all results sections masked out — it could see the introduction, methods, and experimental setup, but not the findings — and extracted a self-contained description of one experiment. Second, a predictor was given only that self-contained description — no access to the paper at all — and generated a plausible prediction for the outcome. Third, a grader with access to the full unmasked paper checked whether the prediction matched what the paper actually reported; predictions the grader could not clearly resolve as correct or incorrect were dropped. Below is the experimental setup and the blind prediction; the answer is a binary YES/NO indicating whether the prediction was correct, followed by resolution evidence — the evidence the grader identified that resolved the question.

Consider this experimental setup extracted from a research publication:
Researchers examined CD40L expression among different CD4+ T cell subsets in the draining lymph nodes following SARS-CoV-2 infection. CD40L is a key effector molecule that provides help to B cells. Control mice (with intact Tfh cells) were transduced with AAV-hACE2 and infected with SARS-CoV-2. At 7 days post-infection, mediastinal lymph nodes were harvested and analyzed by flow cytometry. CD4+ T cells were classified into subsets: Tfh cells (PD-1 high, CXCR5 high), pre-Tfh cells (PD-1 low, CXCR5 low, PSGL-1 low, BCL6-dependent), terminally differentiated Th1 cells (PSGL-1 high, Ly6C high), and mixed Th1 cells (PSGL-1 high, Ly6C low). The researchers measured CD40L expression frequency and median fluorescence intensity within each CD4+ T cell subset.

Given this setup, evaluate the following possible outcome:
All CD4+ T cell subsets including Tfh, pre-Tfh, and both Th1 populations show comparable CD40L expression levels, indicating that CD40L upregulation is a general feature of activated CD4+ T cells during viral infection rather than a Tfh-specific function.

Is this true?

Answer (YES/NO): NO